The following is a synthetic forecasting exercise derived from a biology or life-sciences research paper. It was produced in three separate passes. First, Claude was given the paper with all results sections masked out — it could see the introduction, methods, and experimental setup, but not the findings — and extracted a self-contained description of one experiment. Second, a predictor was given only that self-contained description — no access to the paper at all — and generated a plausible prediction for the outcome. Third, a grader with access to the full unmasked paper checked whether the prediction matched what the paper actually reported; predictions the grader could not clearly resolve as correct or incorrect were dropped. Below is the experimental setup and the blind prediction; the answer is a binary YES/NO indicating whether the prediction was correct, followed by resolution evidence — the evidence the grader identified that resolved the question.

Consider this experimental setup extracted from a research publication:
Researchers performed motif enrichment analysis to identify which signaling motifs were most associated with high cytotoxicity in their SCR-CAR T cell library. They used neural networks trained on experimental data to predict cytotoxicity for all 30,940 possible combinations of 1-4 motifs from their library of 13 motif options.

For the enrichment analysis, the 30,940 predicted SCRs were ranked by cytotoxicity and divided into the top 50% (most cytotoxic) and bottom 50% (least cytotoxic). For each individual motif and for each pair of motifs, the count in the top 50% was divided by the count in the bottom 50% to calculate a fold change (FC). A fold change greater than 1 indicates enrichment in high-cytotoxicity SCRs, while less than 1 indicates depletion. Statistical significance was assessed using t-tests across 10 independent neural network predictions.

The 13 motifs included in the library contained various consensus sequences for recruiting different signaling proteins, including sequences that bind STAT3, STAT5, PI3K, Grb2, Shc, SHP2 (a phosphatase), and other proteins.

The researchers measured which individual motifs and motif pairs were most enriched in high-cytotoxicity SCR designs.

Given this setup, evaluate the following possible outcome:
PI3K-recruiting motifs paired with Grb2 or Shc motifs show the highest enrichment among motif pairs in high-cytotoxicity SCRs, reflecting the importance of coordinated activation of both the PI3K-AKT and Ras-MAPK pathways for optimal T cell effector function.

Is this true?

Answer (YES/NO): NO